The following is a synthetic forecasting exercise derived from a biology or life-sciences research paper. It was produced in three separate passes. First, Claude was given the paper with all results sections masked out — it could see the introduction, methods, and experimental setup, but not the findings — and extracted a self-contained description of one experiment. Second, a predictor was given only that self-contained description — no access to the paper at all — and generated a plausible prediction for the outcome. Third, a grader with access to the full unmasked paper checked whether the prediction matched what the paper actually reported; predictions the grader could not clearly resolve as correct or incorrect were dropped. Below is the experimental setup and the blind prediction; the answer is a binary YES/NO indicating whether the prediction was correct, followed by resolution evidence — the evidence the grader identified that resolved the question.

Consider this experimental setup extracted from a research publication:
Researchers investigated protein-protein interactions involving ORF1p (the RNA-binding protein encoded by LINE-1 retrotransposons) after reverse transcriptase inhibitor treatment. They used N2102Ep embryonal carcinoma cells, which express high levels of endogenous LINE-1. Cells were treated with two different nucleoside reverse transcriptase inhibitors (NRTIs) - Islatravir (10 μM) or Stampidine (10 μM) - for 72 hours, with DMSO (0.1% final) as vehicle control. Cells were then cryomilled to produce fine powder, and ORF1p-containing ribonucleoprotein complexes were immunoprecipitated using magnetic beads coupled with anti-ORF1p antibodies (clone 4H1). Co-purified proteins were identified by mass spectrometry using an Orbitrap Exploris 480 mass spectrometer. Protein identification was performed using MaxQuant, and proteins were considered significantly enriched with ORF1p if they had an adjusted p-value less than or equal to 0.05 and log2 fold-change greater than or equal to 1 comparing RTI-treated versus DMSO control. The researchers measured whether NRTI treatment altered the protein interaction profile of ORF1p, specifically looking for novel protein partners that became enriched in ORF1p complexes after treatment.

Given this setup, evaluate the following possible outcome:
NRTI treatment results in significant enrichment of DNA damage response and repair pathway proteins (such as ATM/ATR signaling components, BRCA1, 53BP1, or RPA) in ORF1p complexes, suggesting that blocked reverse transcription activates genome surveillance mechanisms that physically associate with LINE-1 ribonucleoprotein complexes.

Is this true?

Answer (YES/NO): YES